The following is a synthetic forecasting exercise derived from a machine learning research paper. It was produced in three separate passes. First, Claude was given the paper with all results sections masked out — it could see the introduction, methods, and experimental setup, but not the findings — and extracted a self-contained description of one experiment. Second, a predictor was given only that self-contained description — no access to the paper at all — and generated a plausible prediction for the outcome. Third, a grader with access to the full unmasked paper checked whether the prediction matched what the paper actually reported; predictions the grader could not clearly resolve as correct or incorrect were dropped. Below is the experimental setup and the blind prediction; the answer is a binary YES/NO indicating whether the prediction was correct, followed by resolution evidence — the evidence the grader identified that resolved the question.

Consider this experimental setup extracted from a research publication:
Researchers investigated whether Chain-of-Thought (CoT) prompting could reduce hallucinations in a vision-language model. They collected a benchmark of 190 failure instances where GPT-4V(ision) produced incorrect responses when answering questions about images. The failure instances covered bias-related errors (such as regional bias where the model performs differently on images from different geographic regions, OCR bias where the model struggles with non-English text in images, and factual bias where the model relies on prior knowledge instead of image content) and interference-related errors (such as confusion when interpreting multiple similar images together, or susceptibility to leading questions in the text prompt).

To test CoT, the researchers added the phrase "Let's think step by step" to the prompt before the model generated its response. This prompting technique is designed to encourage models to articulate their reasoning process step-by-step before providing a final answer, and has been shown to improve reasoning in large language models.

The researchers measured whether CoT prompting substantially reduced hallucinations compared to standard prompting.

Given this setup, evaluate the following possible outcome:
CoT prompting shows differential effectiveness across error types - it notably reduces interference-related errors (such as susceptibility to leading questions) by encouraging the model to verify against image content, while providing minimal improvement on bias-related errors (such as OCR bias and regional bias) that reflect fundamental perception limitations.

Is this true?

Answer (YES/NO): NO